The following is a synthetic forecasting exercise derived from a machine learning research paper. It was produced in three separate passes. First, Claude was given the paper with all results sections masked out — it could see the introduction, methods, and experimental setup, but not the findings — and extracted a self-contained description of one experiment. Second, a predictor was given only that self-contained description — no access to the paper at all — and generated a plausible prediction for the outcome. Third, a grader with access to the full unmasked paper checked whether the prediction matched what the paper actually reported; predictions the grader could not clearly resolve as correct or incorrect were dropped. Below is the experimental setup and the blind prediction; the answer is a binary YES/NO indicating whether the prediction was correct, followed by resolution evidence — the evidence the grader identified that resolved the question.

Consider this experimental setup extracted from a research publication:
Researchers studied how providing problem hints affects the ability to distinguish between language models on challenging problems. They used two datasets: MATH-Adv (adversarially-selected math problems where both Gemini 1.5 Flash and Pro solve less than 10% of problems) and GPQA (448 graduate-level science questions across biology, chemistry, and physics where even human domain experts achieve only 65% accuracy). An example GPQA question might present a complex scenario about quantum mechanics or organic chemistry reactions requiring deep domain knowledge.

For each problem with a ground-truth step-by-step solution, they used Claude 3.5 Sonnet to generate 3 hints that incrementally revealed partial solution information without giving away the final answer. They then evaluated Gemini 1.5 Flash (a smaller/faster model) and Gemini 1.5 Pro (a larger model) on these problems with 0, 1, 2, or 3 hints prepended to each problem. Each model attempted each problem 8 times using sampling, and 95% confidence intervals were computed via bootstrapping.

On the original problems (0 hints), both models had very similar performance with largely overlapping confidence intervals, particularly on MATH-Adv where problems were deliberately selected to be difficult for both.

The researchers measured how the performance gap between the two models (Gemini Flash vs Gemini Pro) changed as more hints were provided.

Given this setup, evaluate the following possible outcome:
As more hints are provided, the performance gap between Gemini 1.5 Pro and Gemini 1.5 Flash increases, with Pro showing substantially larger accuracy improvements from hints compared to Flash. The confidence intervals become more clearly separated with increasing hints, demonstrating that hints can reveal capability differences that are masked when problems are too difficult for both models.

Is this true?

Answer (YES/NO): NO